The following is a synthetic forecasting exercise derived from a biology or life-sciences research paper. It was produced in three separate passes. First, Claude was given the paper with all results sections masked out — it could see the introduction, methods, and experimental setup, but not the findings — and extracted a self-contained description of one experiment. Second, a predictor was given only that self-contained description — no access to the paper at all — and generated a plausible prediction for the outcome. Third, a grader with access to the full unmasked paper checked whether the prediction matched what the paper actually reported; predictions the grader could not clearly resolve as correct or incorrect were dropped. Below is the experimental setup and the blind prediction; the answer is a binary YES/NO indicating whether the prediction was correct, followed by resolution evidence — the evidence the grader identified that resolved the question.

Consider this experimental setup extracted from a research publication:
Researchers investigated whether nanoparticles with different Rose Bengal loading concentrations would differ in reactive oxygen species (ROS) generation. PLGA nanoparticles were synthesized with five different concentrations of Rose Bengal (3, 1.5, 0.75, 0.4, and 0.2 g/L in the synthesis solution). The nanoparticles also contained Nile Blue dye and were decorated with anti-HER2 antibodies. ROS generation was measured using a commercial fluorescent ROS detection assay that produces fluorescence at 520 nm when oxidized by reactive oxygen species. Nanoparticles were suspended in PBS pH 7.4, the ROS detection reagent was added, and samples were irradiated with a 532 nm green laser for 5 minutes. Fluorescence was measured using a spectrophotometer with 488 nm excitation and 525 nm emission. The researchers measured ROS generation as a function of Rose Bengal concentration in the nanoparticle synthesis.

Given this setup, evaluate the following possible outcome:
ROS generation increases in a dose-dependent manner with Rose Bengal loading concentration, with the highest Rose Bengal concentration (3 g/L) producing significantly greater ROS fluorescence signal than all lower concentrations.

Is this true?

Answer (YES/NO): YES